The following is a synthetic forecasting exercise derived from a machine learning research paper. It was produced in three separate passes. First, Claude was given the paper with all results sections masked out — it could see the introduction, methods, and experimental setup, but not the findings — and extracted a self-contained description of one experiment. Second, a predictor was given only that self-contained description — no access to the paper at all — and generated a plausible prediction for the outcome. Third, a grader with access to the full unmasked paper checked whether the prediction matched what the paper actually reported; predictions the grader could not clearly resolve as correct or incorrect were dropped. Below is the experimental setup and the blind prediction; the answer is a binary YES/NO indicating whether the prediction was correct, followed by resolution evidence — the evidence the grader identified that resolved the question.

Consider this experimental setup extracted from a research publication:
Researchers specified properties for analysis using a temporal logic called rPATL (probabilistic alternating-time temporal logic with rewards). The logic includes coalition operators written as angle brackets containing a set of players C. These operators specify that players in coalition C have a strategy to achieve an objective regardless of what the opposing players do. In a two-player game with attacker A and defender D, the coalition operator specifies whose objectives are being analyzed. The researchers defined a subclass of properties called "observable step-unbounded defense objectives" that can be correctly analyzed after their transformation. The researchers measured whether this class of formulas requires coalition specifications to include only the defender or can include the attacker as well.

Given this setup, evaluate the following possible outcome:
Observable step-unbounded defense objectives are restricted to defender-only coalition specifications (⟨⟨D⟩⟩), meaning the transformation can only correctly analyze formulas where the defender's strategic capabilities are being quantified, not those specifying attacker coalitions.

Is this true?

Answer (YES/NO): YES